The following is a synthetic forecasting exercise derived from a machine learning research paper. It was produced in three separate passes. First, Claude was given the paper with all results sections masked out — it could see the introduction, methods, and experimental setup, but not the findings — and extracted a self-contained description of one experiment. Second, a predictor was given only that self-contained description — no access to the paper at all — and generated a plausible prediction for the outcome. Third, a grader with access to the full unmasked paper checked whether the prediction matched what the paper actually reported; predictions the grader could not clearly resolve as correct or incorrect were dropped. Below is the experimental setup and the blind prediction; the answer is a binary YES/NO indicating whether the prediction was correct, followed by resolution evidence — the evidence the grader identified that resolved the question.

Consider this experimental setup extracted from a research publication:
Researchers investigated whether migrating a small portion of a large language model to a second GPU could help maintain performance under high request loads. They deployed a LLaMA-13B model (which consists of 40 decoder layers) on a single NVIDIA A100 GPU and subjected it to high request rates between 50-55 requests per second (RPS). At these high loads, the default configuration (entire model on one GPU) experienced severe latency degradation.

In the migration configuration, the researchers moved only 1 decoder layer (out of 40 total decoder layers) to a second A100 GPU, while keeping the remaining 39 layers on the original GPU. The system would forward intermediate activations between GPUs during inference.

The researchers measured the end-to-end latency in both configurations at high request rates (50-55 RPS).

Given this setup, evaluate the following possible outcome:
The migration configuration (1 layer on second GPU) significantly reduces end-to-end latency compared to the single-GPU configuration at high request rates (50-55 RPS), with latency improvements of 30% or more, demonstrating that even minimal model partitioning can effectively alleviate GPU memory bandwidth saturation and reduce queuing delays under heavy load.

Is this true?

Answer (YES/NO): YES